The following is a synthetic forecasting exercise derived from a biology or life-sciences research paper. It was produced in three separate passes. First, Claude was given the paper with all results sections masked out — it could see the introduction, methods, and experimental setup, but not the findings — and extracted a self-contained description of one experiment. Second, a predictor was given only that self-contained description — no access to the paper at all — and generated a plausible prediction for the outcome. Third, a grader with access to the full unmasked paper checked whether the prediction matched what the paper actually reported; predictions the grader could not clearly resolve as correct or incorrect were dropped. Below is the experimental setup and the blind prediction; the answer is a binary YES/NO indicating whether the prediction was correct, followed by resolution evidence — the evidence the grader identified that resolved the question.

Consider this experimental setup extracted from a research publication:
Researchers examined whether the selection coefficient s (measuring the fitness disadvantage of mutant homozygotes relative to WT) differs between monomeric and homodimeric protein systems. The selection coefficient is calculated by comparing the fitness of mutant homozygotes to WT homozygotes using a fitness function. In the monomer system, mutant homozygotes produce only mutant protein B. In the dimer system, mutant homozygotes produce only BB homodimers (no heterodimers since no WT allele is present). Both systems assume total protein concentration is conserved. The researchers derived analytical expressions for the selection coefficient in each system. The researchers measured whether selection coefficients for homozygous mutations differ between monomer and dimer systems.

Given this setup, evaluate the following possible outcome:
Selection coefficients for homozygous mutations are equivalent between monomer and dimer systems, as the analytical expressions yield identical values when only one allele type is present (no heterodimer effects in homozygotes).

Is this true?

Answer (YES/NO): YES